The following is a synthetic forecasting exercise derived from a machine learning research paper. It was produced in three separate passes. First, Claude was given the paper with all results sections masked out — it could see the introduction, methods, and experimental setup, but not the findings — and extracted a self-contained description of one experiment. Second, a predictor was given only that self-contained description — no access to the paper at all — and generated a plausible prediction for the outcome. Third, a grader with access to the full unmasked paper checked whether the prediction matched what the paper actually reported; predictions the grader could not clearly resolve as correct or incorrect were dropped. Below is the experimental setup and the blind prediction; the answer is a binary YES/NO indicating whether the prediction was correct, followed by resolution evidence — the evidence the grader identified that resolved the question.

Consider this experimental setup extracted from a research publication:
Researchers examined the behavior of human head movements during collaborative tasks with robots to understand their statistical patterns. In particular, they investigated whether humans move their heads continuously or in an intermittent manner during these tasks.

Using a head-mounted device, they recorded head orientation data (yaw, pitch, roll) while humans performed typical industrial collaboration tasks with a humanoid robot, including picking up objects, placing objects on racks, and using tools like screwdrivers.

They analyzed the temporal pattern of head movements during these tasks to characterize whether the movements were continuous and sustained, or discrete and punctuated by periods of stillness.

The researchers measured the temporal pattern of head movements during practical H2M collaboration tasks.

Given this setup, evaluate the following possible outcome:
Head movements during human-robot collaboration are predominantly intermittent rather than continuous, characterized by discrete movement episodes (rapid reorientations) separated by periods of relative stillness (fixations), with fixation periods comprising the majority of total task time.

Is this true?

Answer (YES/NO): YES